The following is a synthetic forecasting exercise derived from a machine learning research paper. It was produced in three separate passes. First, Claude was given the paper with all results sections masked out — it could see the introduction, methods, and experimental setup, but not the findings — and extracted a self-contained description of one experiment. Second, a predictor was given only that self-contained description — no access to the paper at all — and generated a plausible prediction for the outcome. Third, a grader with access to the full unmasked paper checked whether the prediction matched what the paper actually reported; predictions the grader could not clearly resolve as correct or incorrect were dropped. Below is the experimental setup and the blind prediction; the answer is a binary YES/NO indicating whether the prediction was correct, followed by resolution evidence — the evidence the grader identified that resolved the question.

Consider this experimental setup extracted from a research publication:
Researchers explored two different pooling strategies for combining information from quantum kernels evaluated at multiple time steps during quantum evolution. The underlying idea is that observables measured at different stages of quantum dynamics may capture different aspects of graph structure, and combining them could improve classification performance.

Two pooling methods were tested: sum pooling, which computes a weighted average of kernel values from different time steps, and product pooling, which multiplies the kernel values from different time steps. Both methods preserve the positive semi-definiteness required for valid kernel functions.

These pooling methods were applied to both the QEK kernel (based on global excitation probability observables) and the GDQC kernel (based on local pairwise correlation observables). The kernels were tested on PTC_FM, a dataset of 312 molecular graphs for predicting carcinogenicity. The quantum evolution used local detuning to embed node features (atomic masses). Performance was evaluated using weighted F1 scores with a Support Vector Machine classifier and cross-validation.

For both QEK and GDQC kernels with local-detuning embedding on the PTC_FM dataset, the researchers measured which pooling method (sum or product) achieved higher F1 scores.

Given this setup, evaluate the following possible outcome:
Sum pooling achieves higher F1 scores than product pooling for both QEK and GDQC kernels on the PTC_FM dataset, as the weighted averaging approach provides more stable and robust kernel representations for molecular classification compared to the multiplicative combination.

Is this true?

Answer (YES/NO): NO